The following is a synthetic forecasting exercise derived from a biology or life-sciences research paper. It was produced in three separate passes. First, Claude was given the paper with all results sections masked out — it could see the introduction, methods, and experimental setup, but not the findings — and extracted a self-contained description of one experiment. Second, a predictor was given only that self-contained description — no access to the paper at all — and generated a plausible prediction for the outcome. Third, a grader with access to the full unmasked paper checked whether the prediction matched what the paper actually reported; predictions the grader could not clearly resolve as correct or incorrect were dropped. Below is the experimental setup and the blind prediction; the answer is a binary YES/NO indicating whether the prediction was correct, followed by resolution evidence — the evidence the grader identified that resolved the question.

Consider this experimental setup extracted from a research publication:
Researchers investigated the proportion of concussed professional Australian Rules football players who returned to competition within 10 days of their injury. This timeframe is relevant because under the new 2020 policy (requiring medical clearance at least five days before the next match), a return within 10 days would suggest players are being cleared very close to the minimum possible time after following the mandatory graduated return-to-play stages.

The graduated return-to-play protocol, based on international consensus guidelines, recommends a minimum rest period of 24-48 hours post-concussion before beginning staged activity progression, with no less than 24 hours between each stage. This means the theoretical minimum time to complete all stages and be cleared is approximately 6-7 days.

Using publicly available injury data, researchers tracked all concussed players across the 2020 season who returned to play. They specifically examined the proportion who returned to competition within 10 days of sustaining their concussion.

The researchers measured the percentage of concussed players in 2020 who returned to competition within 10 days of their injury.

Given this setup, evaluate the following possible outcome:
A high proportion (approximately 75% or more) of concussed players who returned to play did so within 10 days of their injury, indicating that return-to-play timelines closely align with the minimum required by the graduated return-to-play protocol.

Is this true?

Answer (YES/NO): NO